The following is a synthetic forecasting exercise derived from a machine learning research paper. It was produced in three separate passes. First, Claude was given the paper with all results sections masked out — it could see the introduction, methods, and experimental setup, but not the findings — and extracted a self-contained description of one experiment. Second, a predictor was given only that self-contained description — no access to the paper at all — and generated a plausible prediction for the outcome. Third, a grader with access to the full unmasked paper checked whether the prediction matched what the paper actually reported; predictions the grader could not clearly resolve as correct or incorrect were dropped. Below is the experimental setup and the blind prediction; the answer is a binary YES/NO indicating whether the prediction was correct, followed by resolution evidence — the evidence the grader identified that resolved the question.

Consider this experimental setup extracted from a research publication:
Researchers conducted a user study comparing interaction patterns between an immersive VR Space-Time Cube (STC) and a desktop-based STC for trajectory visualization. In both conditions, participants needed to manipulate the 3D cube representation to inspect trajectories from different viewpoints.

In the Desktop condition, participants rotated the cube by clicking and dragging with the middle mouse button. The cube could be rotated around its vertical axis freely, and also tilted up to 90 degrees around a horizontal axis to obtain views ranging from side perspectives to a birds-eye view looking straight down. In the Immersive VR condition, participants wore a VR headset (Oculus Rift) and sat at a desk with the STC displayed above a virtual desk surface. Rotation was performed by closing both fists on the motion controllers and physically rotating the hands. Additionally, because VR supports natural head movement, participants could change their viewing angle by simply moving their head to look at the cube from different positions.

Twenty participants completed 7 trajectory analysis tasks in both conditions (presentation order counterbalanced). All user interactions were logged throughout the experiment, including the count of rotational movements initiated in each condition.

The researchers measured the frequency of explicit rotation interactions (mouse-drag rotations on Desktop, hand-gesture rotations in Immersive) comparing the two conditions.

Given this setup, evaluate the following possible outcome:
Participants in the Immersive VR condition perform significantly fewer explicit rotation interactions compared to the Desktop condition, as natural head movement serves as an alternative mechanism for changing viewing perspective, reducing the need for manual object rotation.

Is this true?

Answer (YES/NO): YES